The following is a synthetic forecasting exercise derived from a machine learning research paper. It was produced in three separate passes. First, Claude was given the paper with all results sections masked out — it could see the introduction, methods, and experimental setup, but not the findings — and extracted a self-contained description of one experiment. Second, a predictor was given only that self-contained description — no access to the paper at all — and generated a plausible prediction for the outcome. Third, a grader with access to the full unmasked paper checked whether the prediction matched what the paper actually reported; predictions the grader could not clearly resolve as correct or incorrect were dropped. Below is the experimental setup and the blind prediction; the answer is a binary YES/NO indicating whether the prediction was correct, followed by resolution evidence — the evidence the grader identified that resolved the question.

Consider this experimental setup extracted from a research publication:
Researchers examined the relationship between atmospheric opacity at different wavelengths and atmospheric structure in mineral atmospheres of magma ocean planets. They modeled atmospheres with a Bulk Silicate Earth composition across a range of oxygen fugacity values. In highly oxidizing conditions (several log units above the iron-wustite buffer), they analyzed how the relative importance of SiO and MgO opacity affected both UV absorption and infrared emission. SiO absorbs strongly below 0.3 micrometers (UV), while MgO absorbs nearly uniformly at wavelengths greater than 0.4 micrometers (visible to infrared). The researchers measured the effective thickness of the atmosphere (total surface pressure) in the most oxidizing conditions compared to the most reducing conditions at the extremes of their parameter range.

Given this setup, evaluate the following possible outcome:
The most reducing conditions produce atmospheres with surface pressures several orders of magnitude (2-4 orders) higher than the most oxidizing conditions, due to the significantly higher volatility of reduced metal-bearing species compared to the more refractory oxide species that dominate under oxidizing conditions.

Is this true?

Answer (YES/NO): NO